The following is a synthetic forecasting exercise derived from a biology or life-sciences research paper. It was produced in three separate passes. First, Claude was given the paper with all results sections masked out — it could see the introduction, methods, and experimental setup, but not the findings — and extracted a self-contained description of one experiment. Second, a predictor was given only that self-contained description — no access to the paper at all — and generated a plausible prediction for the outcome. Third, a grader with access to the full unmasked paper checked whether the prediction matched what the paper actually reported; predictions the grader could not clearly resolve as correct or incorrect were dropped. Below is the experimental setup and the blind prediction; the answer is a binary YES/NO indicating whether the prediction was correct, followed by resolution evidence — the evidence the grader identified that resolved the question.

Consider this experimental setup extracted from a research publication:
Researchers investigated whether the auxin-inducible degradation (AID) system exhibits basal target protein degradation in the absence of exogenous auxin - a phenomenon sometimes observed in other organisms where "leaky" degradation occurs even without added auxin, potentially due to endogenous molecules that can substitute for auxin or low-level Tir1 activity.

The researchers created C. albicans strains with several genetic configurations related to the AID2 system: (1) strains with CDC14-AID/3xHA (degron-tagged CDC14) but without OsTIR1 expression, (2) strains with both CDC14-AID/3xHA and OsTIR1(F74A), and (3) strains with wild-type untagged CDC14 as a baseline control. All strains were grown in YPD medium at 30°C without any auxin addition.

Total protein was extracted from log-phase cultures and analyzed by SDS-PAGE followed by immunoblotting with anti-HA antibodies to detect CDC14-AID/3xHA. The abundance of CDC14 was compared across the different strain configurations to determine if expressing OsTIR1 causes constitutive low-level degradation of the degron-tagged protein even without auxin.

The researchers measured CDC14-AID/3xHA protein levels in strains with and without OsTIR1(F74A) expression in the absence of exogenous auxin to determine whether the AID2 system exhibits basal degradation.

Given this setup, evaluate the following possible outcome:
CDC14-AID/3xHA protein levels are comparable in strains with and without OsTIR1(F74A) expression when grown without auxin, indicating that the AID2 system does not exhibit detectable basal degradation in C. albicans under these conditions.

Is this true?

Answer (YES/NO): YES